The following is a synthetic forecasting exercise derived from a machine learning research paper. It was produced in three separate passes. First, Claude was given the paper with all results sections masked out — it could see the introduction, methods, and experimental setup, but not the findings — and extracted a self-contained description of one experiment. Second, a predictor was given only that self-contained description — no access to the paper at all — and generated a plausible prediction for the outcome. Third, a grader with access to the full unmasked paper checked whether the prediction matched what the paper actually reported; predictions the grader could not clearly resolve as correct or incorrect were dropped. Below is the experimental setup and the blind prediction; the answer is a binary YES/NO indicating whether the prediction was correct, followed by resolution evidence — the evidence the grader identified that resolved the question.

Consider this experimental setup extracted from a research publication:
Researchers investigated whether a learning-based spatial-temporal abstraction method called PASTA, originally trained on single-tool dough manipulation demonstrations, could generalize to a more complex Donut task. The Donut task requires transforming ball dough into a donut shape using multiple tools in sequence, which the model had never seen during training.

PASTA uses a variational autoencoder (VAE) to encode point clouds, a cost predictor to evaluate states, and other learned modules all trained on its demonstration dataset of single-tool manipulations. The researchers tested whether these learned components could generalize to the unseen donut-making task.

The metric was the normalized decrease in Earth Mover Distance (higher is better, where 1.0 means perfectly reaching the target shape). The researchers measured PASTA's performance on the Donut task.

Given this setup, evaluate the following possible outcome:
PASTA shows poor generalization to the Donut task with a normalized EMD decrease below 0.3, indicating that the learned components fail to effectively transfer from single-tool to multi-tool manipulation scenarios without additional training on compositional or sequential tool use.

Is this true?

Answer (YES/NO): YES